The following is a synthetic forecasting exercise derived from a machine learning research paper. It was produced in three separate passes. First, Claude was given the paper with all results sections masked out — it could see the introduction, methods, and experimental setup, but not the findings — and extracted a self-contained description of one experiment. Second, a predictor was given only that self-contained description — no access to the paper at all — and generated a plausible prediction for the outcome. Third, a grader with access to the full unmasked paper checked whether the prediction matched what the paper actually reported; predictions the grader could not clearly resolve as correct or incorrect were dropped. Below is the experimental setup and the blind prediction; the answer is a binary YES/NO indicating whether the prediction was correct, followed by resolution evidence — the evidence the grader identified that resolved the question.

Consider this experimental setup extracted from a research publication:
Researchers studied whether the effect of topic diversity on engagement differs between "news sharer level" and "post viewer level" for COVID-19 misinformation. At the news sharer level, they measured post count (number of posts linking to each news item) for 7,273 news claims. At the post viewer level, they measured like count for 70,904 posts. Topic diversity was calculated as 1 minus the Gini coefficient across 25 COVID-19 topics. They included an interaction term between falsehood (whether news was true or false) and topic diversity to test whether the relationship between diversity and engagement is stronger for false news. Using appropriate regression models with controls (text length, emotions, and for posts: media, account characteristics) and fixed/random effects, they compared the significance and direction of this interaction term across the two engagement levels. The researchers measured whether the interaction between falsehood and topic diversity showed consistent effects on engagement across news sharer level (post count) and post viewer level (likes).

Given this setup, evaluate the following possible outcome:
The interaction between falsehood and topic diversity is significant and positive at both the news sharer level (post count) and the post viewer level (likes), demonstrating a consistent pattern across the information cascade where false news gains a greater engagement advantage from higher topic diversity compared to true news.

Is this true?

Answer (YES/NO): NO